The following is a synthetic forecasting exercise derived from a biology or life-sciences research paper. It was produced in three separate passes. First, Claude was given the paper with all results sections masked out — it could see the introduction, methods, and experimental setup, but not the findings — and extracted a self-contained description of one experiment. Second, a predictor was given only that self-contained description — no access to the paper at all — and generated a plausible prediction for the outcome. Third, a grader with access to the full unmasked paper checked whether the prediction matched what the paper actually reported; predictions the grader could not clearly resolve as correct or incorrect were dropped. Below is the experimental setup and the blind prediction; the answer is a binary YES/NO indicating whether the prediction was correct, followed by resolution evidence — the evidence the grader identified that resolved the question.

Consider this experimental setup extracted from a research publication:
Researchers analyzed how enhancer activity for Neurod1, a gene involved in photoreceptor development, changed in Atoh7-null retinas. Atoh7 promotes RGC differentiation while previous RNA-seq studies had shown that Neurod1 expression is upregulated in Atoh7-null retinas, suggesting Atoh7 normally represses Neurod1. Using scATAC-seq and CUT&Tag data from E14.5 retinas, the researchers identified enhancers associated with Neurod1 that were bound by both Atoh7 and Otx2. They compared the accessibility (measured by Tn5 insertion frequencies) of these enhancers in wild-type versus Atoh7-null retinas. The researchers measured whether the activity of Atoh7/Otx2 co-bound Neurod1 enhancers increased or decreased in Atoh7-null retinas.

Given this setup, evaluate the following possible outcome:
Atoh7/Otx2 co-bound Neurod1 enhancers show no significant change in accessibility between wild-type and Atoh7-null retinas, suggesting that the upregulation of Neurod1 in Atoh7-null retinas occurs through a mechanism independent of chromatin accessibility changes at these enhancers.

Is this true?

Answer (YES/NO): NO